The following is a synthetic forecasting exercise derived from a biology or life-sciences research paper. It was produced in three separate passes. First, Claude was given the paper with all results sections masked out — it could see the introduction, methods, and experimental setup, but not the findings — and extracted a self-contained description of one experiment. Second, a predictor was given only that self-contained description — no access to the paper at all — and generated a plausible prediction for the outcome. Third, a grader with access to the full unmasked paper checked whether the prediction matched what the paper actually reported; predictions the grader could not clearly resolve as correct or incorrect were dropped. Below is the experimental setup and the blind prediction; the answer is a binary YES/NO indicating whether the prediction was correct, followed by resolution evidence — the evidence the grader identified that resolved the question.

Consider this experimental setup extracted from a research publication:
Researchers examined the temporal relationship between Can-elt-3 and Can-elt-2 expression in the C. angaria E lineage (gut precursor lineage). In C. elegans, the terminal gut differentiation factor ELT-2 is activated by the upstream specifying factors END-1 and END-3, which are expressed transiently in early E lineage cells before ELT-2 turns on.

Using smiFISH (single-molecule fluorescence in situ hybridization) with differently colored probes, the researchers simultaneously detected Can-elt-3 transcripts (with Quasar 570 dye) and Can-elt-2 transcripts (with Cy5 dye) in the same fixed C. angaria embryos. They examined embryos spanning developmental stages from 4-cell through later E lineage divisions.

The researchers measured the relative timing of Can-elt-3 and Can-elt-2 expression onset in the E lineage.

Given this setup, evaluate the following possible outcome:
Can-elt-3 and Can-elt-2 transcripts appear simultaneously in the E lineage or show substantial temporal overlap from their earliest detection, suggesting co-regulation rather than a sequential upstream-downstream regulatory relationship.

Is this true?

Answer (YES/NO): NO